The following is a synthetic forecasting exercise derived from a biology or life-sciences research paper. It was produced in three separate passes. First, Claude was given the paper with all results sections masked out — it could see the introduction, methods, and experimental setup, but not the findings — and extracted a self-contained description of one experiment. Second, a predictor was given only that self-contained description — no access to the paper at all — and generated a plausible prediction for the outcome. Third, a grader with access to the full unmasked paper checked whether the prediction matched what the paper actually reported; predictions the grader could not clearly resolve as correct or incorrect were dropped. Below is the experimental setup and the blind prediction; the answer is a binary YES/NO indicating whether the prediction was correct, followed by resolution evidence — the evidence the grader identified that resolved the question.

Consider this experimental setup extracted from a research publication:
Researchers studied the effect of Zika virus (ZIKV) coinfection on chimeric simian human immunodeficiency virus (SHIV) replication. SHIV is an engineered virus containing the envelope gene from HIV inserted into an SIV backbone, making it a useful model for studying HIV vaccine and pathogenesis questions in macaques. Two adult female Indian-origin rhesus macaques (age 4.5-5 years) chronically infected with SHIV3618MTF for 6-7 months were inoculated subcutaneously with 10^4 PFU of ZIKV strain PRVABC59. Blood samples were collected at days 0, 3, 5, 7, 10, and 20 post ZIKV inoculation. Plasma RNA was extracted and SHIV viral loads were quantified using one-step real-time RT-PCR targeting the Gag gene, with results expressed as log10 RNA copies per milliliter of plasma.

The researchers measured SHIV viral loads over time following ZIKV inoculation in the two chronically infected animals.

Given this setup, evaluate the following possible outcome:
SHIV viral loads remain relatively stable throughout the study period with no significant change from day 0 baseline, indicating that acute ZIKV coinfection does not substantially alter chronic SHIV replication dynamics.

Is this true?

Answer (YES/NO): YES